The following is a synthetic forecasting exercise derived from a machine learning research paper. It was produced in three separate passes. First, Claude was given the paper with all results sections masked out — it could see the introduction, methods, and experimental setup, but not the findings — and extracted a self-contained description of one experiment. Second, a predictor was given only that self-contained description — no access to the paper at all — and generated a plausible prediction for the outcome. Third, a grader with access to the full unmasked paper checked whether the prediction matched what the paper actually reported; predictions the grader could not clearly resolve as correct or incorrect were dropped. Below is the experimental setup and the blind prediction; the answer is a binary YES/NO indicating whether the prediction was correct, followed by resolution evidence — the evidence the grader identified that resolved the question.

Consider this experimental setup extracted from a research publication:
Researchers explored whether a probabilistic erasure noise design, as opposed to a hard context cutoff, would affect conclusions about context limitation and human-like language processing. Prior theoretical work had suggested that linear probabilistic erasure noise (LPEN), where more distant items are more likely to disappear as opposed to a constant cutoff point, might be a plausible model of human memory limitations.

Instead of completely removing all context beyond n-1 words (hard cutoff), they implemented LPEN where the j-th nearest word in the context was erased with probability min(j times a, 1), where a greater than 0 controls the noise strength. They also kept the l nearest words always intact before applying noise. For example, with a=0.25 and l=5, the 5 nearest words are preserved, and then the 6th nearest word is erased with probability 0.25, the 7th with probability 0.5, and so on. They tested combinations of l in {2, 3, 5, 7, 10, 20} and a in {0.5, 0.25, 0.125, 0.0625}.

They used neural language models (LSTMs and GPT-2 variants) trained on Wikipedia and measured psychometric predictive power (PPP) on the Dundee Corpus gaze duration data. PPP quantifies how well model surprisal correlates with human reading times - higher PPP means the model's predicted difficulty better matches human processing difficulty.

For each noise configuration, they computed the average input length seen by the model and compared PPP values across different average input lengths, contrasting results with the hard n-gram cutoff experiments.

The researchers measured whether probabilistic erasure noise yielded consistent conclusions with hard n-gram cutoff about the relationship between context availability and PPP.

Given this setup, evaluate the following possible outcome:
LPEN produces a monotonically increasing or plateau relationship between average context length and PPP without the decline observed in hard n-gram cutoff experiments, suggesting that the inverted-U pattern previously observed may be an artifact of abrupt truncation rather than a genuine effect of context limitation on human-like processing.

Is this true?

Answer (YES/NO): NO